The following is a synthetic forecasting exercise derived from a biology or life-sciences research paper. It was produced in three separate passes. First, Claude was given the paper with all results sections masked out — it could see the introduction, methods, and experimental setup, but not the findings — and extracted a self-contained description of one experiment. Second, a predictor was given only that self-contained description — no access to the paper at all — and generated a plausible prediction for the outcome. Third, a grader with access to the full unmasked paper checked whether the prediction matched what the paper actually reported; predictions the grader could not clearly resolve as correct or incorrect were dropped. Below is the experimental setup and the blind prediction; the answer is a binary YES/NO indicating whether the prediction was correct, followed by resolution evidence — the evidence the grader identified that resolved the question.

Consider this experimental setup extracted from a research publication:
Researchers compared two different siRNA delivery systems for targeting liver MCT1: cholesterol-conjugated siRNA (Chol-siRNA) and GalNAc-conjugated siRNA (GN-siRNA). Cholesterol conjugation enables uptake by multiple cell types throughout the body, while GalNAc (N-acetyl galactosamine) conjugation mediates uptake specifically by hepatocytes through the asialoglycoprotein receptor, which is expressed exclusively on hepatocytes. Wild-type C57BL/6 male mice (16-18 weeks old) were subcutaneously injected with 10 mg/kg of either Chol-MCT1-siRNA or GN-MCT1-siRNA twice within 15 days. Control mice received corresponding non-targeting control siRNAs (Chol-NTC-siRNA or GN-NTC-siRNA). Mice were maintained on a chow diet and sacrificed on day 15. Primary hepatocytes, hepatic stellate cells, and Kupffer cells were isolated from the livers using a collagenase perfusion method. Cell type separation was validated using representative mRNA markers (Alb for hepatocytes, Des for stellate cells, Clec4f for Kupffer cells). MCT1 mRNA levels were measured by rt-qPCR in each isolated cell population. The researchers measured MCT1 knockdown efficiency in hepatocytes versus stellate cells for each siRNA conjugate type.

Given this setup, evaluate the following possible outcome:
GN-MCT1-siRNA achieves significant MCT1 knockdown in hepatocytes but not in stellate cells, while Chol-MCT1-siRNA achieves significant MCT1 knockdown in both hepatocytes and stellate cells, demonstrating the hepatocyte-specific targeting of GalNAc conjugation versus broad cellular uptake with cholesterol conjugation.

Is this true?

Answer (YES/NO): YES